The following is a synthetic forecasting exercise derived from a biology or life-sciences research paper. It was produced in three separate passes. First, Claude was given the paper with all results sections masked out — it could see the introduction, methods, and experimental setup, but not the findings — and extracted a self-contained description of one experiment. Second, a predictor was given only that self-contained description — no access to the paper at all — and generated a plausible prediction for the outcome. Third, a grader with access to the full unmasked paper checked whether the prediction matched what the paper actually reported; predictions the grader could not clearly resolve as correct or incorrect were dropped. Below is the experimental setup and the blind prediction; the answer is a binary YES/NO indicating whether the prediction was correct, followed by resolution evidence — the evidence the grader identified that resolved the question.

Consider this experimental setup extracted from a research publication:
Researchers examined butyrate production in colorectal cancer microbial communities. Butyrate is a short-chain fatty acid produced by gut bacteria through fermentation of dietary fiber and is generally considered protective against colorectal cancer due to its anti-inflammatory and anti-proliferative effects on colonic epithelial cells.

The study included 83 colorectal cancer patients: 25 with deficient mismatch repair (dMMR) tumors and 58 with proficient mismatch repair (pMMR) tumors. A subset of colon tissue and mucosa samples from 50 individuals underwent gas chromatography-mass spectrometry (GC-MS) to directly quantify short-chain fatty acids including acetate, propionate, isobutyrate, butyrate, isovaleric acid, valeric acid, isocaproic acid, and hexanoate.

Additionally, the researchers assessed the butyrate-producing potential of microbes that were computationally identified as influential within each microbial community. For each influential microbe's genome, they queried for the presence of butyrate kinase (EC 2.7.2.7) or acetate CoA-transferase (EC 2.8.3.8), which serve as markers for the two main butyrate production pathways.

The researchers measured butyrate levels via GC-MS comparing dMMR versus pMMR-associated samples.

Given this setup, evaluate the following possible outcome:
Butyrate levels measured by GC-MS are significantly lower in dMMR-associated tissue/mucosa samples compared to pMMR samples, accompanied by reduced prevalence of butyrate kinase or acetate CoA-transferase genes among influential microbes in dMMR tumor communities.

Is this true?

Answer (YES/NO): NO